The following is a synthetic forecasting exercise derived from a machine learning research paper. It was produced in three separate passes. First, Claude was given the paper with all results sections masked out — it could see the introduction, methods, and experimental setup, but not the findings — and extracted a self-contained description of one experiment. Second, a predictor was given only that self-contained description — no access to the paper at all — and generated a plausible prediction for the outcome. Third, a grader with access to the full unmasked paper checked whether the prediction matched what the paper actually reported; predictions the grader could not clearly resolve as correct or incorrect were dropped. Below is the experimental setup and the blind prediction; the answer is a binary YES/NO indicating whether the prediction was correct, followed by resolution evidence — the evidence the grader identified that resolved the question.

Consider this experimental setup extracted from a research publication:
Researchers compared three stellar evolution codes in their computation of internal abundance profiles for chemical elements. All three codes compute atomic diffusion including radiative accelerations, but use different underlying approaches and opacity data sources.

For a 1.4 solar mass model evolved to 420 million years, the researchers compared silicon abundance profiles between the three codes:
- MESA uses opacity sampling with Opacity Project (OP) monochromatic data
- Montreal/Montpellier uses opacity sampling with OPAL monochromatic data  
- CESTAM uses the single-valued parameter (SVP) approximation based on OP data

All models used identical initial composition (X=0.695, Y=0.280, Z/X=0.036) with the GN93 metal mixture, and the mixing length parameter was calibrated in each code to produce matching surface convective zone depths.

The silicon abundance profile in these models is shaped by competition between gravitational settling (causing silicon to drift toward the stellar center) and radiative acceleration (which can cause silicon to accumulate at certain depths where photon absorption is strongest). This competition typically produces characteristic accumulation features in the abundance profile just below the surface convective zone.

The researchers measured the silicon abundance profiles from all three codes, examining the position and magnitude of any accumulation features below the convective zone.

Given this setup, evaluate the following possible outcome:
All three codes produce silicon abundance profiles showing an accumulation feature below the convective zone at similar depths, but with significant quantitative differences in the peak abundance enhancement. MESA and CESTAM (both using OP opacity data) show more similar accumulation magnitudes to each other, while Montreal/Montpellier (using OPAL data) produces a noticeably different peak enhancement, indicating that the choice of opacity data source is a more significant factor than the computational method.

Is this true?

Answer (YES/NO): NO